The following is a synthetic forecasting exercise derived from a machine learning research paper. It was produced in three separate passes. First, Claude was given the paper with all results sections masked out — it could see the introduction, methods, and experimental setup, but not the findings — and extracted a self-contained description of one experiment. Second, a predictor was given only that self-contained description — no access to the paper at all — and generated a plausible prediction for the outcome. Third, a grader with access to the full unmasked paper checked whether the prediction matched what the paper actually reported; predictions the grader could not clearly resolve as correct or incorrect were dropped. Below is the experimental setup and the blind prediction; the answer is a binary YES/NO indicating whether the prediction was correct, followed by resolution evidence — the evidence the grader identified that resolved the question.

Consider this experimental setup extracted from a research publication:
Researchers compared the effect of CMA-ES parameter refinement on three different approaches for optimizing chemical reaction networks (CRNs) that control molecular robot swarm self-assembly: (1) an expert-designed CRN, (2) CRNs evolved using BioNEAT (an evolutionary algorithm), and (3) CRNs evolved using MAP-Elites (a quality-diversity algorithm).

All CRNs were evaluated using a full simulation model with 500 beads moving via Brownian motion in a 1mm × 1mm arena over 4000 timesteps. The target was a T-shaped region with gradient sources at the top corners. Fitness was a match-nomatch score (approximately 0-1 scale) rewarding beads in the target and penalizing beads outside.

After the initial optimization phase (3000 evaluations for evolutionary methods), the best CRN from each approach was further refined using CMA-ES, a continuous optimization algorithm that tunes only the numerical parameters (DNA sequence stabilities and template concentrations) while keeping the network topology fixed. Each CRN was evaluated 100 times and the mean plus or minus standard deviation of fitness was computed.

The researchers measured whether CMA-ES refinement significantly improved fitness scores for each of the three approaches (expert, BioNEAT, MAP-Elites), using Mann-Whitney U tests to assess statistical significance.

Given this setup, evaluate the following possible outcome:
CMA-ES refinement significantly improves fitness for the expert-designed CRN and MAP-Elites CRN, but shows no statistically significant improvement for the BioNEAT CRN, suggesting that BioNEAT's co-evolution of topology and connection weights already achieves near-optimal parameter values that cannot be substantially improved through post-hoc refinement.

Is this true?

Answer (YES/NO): NO